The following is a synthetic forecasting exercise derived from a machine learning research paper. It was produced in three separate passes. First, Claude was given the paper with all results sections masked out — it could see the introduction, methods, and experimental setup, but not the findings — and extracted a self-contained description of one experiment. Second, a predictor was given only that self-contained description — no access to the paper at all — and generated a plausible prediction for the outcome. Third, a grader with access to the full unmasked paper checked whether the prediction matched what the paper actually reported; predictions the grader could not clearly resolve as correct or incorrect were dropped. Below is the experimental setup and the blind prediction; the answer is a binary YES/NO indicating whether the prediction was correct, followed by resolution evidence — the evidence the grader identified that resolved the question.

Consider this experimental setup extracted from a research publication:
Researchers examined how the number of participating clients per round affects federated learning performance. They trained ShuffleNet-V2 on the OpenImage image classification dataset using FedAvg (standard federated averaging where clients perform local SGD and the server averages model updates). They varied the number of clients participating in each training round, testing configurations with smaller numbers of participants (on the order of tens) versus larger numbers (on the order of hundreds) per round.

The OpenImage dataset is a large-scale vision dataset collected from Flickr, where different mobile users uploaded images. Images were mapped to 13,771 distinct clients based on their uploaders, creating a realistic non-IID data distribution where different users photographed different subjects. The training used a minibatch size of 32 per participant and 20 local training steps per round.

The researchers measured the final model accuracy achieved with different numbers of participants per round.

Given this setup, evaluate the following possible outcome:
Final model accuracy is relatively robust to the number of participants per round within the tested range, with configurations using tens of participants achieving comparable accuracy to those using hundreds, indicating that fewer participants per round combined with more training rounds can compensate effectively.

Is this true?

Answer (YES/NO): NO